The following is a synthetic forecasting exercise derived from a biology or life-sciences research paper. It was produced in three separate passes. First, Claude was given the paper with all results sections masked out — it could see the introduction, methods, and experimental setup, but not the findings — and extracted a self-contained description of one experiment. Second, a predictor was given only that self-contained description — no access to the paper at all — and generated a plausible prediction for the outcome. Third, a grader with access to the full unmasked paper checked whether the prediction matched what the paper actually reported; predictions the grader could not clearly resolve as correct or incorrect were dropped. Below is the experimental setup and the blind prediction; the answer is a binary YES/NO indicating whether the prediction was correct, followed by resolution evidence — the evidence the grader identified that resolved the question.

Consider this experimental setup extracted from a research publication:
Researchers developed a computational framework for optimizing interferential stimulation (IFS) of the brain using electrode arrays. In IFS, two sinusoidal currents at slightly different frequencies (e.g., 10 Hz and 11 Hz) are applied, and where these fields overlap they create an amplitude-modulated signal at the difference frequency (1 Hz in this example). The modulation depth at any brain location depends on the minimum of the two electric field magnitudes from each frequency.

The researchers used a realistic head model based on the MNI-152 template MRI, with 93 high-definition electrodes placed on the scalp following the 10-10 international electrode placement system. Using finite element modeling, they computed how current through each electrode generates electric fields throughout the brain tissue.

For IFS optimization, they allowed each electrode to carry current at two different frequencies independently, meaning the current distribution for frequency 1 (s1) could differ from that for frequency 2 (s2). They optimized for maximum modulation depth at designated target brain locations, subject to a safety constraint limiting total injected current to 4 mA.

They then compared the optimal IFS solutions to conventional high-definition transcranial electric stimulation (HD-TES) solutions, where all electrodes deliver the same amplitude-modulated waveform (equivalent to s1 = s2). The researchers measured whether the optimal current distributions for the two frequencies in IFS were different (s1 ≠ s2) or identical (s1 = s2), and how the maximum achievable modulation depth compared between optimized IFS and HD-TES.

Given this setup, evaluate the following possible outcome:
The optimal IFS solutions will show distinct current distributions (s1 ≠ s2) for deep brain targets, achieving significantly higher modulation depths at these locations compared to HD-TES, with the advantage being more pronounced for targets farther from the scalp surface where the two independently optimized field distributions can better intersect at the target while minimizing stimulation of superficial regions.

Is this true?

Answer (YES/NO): NO